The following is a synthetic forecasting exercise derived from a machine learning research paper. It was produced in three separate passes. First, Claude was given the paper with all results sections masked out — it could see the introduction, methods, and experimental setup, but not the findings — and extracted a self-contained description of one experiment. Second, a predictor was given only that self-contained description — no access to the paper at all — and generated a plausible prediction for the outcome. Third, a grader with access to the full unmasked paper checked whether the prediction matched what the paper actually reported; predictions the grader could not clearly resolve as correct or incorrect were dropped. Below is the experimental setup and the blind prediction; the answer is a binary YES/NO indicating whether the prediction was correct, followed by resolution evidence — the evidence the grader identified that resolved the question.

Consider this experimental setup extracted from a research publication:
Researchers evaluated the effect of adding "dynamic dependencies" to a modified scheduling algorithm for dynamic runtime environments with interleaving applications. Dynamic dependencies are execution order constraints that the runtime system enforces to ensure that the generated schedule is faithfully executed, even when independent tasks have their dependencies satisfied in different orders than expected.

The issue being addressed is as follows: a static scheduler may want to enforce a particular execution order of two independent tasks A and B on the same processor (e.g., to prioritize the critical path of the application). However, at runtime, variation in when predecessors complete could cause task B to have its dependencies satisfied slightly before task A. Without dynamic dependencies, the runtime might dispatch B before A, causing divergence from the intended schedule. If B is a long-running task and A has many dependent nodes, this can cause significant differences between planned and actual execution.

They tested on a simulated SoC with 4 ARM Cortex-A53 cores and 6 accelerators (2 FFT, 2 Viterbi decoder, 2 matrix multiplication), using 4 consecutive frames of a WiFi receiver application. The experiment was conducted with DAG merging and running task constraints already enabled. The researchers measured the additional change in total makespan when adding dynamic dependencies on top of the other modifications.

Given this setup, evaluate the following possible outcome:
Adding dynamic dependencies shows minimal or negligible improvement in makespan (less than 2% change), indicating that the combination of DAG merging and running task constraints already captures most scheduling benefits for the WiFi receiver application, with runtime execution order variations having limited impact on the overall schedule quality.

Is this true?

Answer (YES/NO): NO